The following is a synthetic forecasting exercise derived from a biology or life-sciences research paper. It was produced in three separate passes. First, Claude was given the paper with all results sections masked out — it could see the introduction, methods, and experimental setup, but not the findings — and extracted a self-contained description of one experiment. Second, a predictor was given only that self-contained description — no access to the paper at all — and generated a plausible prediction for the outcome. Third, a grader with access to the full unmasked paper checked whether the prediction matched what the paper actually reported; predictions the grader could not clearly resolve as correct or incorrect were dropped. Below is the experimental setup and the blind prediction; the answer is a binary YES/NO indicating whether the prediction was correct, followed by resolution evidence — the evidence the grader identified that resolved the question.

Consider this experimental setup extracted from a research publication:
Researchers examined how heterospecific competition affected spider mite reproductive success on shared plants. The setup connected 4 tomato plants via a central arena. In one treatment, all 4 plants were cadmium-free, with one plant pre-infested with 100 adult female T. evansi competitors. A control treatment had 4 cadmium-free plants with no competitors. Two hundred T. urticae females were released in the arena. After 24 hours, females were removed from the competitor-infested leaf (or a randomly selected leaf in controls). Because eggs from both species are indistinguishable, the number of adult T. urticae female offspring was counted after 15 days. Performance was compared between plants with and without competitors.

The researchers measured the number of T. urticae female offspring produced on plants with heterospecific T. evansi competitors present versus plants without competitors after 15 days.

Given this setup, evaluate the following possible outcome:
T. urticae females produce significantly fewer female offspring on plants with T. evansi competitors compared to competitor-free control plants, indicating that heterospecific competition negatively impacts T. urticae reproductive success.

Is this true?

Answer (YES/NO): YES